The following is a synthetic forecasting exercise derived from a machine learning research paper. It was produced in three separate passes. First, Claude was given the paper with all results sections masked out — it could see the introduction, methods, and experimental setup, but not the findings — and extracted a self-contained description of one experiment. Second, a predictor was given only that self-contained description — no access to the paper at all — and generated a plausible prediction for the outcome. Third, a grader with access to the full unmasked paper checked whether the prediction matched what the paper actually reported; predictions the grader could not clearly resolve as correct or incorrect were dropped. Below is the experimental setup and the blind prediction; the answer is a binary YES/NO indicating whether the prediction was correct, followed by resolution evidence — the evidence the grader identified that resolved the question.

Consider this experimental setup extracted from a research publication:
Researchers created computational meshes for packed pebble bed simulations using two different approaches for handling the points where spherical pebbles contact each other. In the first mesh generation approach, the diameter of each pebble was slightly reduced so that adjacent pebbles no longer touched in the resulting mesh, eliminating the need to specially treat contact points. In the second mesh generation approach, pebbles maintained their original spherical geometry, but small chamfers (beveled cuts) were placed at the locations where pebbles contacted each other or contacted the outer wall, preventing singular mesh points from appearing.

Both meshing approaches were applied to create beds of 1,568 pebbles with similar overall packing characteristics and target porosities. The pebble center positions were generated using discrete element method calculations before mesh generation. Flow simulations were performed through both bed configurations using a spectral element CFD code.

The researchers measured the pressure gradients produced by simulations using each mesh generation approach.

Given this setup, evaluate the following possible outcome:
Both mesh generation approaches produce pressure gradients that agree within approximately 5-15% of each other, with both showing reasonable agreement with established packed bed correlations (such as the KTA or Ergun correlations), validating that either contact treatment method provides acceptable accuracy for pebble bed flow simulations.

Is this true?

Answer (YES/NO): NO